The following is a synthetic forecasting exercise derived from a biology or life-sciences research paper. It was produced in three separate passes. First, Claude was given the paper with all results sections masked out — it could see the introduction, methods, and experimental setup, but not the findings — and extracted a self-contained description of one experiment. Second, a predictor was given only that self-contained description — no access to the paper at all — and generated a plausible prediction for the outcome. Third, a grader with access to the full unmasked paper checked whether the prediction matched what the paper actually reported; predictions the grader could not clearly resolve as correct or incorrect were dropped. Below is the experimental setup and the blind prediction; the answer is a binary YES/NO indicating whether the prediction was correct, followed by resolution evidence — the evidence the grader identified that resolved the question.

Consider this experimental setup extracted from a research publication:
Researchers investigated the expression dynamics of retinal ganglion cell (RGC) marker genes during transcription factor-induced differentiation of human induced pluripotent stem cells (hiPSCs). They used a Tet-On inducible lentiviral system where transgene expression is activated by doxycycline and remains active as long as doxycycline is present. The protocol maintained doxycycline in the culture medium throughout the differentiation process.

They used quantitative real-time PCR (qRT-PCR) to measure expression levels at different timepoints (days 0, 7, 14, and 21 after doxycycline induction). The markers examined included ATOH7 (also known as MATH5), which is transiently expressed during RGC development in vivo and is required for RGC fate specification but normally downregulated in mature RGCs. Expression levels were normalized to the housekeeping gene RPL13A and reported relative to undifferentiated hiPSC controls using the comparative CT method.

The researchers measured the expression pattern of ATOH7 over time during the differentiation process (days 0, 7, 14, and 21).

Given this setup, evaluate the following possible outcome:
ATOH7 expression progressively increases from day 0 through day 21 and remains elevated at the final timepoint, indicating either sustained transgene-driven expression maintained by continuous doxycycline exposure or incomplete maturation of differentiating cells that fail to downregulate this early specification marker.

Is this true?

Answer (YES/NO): NO